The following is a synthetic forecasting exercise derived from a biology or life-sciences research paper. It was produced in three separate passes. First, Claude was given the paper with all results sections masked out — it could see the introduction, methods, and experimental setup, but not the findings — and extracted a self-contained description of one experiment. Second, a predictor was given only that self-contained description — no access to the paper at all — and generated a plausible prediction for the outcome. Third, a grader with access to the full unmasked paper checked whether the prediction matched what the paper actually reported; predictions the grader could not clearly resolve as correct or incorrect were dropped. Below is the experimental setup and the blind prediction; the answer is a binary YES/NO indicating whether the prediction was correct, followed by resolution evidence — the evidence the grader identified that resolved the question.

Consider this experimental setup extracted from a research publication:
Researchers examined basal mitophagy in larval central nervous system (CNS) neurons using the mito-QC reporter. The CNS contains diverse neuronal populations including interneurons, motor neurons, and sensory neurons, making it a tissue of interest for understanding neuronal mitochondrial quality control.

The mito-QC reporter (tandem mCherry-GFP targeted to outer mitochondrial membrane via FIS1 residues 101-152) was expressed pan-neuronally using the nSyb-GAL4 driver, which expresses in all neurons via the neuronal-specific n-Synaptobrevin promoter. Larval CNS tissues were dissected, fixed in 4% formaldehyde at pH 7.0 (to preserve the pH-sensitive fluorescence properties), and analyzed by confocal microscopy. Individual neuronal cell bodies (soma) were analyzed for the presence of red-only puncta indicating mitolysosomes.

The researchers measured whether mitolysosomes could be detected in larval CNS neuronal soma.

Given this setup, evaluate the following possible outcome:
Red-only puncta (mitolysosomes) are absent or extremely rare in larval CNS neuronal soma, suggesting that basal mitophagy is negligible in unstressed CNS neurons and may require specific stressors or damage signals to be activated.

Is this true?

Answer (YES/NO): NO